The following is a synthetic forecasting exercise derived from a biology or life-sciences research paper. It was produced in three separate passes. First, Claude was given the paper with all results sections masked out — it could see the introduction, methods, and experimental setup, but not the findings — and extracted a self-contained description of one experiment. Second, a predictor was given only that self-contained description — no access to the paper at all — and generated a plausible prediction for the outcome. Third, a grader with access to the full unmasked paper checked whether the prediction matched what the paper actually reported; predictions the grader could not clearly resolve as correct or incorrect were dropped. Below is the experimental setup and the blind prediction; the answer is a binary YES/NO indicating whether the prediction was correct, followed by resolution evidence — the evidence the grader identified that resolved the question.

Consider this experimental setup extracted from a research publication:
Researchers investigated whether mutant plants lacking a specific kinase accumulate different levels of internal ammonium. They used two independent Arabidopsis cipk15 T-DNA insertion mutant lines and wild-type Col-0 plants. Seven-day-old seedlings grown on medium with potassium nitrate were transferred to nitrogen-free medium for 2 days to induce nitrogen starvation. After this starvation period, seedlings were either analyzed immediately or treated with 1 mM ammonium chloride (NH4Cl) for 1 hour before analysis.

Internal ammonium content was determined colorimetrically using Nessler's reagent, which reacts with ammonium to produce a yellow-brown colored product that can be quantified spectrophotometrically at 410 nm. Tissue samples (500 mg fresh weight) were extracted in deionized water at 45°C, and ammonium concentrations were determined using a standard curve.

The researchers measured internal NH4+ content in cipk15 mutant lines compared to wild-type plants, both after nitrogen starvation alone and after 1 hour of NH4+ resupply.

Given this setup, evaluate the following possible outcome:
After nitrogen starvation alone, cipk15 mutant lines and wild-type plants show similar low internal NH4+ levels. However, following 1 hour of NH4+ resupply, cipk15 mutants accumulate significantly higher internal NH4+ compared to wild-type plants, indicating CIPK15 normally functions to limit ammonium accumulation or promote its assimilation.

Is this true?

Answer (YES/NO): YES